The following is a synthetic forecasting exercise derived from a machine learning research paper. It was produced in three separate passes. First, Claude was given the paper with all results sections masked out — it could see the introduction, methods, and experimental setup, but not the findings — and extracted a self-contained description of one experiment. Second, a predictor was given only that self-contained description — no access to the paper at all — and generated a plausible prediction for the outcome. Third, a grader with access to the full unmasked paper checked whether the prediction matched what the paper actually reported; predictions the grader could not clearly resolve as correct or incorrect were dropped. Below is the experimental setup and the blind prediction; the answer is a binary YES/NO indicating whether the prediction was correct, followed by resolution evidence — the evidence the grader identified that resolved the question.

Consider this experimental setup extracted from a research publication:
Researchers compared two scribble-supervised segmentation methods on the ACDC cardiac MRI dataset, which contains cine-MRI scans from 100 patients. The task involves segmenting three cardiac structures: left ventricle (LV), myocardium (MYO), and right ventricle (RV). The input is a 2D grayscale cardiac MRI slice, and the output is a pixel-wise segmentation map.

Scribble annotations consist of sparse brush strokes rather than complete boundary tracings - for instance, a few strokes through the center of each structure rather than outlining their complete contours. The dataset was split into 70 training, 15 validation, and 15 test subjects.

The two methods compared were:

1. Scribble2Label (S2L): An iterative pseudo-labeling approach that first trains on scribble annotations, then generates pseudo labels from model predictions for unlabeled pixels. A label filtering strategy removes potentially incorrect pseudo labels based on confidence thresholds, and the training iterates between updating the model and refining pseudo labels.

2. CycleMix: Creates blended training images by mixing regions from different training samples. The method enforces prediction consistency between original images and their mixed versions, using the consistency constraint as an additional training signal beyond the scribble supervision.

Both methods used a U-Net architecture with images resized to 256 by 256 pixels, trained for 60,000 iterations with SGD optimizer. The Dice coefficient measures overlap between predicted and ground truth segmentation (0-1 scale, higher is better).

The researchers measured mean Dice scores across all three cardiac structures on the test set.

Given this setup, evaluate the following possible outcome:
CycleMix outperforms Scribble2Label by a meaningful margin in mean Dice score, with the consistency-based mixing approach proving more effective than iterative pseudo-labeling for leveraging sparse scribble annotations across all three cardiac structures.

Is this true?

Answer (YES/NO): NO